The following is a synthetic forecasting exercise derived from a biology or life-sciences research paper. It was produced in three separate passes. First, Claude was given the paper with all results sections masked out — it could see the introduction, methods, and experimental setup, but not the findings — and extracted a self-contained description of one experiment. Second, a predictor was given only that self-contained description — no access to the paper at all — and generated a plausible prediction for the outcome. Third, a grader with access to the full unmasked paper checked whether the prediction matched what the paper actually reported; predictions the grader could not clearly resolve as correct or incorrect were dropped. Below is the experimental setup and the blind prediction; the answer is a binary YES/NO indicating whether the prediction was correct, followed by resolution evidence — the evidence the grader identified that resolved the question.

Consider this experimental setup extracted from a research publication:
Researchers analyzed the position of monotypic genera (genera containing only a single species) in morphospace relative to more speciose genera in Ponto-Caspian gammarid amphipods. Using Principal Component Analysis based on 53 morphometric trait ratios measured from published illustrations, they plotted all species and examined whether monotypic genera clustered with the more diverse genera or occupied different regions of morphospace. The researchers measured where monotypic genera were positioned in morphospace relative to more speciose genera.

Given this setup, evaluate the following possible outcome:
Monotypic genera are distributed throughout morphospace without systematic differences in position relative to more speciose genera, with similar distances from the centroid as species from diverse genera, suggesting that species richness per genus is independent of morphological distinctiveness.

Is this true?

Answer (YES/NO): NO